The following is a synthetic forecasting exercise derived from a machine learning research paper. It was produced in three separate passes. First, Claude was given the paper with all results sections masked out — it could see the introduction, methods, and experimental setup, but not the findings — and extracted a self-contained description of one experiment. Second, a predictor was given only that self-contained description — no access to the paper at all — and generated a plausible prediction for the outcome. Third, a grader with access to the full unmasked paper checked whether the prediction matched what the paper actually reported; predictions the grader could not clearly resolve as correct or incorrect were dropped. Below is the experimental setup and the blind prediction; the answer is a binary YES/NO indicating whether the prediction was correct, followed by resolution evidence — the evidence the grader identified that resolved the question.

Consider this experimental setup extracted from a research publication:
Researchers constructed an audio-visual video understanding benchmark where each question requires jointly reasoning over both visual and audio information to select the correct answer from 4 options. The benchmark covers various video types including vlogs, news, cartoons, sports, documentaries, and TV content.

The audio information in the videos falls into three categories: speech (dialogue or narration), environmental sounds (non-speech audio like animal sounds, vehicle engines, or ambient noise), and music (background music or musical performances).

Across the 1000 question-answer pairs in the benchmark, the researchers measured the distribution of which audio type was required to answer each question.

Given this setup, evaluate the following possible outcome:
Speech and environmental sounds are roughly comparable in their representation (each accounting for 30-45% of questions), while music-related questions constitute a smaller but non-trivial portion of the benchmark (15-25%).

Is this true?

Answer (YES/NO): NO